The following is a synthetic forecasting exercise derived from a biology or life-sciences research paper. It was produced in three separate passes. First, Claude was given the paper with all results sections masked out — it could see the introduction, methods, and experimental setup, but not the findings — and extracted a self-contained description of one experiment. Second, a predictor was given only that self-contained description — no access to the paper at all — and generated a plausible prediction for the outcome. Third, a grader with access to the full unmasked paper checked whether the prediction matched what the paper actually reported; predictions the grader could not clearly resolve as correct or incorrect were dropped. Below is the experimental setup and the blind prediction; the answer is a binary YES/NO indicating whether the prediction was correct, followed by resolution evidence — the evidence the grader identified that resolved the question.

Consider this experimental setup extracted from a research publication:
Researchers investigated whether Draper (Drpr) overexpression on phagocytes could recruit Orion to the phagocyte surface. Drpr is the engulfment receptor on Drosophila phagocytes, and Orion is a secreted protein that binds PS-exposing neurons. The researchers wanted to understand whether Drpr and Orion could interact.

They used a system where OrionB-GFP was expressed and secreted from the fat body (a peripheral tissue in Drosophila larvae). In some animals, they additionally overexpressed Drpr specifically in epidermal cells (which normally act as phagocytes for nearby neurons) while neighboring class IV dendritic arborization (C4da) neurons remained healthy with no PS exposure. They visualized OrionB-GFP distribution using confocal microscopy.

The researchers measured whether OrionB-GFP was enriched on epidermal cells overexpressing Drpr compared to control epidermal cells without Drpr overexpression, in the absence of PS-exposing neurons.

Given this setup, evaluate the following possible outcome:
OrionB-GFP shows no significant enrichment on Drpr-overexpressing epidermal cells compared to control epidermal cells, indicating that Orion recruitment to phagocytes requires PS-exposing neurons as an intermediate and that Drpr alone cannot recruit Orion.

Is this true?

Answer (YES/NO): NO